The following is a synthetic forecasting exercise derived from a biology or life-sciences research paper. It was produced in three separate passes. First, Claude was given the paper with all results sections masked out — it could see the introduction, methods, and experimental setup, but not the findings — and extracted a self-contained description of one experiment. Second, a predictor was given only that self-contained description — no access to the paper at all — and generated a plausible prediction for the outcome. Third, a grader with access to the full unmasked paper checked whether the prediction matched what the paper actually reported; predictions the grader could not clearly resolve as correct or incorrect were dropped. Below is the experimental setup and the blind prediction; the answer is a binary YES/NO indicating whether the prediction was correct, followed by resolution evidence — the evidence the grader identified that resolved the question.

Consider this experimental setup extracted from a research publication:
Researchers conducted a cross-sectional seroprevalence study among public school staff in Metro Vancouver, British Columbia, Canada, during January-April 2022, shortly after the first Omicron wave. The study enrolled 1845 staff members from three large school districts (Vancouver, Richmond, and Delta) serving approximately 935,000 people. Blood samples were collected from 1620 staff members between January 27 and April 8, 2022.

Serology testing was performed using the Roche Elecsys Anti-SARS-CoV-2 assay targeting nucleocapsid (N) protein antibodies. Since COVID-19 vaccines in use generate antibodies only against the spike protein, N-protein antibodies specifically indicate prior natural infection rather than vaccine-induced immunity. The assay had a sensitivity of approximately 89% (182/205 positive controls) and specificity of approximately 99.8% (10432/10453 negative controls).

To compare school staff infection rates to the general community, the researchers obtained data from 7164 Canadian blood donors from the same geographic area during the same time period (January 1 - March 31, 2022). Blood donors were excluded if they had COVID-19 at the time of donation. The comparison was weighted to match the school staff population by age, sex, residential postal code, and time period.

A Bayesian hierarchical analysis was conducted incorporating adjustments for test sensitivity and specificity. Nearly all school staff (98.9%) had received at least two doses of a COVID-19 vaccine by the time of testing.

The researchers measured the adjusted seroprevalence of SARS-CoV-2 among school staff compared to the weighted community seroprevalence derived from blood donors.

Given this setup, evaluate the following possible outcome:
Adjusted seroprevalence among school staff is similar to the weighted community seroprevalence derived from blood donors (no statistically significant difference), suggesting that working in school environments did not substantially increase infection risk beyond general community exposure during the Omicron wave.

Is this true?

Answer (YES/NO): NO